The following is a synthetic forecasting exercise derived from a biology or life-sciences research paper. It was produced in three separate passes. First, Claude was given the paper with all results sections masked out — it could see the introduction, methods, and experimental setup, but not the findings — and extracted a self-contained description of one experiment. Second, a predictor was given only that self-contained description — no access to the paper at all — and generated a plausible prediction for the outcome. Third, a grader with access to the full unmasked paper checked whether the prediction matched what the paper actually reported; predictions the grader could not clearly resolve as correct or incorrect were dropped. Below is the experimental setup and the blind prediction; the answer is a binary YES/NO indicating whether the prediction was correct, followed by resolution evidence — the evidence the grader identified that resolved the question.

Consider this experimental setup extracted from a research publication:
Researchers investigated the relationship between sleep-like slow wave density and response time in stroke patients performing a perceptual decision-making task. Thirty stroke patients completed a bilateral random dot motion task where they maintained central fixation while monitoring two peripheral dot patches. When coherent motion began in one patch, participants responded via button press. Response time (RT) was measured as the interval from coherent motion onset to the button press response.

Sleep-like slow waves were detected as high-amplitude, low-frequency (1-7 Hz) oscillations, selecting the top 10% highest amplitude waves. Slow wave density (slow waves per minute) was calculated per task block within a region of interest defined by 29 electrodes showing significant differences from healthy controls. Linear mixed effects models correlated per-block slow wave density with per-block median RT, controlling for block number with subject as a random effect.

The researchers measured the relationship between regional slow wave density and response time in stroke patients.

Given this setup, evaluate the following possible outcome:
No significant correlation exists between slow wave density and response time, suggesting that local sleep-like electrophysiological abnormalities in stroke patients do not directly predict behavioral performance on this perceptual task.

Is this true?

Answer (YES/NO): NO